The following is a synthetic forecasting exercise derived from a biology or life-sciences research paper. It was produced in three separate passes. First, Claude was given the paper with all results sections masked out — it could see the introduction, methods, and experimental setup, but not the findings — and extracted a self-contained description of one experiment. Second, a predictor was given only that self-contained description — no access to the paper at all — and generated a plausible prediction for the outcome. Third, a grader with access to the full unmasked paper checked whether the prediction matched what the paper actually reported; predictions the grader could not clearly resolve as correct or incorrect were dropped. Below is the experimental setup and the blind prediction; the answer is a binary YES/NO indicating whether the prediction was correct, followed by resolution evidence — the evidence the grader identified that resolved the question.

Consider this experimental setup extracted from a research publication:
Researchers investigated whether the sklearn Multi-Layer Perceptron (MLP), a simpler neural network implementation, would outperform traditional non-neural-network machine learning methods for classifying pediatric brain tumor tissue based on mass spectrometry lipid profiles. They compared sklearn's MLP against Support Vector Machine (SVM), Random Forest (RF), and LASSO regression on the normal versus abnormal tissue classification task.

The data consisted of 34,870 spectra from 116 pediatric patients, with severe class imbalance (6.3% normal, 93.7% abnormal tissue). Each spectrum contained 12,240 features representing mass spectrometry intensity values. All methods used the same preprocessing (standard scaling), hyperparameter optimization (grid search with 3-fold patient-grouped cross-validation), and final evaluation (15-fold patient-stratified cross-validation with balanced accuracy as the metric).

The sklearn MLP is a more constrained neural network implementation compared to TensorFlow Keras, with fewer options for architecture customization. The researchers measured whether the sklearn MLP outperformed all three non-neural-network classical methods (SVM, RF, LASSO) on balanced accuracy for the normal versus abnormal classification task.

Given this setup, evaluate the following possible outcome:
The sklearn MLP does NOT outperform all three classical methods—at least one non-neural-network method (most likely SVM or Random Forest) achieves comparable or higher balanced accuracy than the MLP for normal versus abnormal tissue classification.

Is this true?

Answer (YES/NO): YES